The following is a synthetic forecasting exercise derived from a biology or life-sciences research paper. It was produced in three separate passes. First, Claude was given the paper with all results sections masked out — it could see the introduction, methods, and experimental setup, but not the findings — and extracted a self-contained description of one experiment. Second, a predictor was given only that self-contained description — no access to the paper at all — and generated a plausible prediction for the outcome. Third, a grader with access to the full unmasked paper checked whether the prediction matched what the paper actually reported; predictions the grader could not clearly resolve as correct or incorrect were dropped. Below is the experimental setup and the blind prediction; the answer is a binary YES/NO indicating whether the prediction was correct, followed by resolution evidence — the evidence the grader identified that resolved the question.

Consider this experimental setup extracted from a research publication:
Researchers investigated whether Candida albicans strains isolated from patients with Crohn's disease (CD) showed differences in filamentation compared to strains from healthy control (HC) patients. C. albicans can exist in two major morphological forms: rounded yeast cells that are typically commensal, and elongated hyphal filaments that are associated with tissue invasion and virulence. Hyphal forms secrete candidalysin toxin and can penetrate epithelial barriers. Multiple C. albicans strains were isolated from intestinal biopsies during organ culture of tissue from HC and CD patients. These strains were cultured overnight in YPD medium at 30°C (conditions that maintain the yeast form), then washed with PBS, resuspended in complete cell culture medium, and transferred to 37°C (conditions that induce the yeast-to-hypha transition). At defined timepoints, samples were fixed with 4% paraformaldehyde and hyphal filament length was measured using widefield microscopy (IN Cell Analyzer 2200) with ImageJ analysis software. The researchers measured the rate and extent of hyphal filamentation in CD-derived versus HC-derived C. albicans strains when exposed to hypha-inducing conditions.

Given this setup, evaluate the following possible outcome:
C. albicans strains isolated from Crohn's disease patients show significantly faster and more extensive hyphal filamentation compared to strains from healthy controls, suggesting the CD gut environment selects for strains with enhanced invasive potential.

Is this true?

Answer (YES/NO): YES